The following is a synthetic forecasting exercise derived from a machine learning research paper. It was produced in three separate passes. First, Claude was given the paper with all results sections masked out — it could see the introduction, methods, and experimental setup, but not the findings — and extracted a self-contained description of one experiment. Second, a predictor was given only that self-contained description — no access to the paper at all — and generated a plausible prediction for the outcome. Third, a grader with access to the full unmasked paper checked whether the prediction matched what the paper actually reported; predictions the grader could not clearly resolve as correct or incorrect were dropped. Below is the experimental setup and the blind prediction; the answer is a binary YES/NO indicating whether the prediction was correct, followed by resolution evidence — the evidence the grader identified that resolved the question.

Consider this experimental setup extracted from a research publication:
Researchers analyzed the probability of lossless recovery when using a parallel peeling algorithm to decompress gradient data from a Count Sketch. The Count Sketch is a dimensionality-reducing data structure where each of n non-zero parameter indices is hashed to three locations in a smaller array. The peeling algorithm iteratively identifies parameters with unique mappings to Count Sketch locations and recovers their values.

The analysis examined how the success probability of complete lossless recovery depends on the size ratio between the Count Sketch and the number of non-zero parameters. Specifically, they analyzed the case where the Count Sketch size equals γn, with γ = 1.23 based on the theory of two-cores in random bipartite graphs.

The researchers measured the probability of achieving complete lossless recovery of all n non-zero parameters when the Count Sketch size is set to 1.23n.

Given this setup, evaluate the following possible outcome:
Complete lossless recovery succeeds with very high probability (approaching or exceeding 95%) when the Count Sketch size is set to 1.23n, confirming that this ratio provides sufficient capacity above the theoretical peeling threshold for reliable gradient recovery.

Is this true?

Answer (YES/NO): YES